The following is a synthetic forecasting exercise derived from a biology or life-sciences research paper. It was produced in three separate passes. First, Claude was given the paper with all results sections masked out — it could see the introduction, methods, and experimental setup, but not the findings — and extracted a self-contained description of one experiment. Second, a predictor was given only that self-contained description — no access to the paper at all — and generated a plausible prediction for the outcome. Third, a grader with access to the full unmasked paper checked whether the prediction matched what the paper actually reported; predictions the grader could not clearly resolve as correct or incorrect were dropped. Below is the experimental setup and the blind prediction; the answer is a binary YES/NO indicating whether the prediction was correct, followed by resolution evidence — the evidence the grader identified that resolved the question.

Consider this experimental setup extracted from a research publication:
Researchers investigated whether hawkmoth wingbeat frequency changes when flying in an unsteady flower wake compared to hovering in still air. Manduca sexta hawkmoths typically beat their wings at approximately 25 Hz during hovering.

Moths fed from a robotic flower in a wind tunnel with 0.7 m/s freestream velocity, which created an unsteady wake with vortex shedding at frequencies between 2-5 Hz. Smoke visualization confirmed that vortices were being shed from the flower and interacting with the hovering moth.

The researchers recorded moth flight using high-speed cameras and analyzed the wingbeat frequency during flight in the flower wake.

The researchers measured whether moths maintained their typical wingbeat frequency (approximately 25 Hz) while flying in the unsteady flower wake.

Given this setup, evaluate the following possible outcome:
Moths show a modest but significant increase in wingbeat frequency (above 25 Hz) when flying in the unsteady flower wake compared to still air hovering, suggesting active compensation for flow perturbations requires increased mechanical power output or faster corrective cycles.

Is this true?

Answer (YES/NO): NO